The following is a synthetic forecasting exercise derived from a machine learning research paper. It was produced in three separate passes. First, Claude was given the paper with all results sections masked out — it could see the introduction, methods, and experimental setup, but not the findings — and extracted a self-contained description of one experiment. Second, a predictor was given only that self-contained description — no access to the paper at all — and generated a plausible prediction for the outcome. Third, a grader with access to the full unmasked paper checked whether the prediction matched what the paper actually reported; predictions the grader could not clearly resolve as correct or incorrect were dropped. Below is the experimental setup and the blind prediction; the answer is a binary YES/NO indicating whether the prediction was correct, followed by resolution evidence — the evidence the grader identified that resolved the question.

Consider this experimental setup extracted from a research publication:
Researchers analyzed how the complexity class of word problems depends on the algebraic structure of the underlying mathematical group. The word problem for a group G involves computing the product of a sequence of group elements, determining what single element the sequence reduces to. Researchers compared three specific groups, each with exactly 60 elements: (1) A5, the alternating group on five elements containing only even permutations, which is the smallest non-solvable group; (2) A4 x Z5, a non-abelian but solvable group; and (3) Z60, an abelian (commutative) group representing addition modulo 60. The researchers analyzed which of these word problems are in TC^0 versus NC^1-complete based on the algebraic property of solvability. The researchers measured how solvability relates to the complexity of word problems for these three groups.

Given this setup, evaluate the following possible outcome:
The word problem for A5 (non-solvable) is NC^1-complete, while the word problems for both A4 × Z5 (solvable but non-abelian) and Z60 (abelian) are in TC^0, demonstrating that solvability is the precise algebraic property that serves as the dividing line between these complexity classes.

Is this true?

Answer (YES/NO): YES